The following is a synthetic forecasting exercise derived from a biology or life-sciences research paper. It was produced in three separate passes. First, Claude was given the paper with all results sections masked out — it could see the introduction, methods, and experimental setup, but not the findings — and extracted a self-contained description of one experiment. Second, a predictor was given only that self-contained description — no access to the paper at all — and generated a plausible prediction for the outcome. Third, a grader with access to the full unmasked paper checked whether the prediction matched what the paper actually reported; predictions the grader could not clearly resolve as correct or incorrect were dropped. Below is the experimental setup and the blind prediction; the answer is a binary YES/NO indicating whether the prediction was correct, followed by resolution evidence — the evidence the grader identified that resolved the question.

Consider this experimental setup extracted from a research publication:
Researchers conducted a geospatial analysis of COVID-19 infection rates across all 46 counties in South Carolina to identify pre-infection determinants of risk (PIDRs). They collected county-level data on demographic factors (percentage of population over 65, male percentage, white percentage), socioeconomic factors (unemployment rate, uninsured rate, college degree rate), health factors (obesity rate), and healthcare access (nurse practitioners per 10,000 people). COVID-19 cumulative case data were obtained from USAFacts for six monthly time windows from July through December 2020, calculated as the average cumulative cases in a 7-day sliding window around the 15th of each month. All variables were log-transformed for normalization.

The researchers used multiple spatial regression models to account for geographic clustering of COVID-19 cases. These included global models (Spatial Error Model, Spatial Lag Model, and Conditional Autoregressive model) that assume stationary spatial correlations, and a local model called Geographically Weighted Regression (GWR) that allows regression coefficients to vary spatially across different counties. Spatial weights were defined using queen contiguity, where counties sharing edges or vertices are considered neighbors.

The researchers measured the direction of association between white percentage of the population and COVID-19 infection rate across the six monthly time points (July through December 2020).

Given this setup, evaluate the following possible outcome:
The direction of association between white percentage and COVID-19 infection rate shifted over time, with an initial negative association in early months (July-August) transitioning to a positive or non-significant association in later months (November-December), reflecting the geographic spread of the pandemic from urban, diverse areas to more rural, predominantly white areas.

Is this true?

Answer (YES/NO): NO